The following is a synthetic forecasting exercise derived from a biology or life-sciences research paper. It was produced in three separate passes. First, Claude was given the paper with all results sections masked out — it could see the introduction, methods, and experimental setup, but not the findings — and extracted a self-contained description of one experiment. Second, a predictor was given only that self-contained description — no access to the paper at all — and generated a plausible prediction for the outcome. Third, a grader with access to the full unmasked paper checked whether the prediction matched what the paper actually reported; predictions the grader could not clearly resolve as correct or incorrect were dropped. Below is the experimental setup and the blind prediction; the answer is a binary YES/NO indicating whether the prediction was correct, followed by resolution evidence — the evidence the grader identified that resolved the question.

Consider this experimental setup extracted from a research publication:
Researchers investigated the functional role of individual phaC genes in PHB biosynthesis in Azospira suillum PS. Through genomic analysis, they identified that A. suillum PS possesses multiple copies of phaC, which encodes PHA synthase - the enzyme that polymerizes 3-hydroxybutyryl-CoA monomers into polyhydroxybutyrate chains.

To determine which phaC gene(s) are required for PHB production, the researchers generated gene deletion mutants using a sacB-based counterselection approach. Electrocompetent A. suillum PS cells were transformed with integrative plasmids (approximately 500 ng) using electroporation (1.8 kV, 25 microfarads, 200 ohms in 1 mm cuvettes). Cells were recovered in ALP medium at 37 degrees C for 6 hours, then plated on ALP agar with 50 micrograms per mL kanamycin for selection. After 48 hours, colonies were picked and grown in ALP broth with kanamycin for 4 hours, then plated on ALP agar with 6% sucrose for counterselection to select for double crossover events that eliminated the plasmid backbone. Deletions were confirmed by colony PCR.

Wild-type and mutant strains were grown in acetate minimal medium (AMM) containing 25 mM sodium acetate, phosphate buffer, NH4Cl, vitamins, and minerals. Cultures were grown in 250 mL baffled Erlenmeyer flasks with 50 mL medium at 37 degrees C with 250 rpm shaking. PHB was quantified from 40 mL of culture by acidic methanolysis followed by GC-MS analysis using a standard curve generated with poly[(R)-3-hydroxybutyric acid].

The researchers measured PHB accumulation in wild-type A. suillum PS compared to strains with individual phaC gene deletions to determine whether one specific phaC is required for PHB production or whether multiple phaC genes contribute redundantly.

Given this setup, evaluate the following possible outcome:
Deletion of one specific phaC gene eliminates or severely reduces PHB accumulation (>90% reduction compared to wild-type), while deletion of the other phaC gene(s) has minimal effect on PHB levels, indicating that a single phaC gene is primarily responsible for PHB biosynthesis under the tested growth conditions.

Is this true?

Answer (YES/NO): NO